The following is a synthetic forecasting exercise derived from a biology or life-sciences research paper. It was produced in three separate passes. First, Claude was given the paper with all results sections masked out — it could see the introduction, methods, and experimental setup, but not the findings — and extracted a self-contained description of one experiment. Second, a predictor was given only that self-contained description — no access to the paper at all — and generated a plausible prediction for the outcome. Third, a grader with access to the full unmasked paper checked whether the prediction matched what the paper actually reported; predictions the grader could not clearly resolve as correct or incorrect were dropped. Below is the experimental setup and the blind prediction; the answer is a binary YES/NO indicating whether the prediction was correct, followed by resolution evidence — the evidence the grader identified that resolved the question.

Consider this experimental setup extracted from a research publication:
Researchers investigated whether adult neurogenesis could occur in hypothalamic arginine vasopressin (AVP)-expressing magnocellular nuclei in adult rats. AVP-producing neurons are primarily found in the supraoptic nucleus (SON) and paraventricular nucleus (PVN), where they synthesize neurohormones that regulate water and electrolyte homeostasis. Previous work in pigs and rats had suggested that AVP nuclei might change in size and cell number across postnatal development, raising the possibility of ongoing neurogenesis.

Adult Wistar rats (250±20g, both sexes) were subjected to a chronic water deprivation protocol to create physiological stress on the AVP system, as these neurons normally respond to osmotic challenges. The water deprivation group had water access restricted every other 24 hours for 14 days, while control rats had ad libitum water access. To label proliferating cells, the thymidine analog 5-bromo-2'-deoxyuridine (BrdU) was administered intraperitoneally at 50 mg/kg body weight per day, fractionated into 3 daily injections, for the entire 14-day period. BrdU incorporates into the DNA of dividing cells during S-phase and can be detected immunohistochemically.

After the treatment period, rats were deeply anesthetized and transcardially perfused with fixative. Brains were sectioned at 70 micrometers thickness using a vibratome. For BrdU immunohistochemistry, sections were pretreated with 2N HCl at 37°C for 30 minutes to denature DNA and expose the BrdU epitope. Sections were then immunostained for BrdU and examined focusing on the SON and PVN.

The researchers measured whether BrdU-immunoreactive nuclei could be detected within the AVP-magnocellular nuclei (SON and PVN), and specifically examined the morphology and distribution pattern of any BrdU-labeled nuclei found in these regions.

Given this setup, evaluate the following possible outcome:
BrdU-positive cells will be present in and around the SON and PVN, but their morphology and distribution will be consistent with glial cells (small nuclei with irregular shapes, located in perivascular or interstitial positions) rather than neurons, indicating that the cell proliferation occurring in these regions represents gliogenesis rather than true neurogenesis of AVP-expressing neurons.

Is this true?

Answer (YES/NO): NO